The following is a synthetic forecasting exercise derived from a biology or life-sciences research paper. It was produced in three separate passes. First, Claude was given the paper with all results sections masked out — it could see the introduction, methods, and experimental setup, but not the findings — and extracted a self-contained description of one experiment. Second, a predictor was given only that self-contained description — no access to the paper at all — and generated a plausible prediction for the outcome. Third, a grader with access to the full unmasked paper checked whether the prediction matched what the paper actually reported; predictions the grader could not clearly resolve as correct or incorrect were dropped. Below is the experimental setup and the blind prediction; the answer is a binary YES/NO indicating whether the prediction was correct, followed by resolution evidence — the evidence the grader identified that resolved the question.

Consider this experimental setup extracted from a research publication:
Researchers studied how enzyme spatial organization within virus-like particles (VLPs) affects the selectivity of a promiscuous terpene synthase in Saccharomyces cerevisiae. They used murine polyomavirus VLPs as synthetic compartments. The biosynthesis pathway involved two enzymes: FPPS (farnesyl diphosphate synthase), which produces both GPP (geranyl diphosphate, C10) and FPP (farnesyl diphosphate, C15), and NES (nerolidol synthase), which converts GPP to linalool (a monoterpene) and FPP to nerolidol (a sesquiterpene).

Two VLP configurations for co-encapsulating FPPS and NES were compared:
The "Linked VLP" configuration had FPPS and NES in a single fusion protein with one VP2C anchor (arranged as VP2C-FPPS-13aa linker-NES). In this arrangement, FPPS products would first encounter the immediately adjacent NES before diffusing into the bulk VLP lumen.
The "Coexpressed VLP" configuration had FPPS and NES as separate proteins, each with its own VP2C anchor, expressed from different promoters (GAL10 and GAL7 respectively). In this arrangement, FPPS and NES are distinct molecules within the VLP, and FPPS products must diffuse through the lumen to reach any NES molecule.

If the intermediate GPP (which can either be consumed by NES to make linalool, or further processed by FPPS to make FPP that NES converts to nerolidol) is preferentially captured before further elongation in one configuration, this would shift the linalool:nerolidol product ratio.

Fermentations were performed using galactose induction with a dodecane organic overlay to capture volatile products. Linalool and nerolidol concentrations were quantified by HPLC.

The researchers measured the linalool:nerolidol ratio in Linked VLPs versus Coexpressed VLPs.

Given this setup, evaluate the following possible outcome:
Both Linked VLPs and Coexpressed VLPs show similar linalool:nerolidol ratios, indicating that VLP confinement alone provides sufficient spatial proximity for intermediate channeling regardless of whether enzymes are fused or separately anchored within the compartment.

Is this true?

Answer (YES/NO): NO